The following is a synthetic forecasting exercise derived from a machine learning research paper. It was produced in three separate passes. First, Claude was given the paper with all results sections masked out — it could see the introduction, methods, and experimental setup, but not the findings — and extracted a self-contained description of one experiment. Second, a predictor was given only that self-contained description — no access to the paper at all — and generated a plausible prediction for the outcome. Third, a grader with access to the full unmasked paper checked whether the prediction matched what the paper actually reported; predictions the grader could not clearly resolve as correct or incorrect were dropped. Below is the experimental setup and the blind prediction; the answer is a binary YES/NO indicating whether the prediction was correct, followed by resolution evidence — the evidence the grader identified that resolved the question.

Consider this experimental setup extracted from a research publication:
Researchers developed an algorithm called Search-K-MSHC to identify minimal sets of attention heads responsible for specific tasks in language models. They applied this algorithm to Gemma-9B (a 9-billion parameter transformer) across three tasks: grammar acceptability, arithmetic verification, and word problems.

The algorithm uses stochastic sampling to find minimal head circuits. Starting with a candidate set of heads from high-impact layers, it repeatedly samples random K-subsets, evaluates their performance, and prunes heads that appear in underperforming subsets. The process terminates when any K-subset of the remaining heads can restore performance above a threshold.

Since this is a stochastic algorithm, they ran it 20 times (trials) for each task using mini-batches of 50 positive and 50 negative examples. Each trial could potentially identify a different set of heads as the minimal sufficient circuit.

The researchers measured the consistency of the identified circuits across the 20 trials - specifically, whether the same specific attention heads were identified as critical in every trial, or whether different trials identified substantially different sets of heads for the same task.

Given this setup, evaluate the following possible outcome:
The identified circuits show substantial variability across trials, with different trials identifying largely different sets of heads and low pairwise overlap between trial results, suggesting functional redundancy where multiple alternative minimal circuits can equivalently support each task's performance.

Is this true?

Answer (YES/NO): NO